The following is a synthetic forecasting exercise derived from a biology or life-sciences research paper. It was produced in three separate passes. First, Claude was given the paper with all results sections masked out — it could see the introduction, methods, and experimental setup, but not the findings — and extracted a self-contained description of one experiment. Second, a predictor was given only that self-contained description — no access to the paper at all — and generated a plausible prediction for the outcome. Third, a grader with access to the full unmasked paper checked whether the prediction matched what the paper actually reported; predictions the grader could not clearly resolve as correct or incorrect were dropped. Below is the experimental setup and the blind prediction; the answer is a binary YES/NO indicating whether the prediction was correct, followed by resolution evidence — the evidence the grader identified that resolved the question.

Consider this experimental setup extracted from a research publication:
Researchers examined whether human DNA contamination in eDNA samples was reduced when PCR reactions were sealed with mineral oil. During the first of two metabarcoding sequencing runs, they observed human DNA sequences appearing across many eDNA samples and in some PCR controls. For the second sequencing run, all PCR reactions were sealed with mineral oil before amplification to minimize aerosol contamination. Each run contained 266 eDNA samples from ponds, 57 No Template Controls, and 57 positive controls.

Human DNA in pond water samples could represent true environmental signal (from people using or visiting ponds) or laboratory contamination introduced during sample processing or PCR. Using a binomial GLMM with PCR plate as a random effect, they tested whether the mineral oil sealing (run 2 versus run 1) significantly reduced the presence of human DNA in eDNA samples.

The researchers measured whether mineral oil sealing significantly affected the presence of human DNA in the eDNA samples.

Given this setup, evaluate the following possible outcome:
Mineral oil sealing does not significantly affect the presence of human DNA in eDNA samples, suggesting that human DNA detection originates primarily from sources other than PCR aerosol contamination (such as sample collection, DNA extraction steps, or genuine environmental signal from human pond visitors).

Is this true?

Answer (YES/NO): YES